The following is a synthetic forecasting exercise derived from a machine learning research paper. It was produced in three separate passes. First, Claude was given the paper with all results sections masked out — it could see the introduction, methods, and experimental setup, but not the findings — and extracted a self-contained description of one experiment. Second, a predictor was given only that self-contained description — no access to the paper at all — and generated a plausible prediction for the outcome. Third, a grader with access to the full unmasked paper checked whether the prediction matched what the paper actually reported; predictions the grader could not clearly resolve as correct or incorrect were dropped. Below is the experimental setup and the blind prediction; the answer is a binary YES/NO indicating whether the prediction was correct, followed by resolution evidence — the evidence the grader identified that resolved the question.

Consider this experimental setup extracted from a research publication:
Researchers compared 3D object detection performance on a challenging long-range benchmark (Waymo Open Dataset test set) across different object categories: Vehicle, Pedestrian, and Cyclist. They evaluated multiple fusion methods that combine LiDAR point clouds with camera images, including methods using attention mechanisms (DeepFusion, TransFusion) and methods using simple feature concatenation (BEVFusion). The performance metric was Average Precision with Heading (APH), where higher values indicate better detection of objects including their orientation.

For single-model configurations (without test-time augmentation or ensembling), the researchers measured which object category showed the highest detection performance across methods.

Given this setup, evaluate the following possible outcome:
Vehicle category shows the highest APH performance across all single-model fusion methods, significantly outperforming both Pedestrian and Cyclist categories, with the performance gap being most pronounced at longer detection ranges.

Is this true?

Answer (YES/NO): NO